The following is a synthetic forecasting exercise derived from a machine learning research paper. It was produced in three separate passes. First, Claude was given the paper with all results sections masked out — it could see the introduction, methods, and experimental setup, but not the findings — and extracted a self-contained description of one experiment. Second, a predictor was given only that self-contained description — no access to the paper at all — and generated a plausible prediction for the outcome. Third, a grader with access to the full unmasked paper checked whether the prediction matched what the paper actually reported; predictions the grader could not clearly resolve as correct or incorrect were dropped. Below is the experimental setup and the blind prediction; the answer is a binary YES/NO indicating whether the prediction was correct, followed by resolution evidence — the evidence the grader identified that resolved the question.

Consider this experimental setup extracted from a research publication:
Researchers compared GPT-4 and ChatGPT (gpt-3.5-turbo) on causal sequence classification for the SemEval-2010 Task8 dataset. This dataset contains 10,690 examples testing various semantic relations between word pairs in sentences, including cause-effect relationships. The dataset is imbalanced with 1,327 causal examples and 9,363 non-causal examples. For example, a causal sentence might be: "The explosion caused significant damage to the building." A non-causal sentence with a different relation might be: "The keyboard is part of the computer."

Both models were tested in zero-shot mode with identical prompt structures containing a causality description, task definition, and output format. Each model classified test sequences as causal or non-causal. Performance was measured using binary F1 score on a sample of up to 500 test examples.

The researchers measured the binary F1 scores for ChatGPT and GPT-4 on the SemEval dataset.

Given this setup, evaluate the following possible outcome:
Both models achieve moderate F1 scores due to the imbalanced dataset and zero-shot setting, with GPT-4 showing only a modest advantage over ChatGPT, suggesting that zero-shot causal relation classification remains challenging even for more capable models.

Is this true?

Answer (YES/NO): NO